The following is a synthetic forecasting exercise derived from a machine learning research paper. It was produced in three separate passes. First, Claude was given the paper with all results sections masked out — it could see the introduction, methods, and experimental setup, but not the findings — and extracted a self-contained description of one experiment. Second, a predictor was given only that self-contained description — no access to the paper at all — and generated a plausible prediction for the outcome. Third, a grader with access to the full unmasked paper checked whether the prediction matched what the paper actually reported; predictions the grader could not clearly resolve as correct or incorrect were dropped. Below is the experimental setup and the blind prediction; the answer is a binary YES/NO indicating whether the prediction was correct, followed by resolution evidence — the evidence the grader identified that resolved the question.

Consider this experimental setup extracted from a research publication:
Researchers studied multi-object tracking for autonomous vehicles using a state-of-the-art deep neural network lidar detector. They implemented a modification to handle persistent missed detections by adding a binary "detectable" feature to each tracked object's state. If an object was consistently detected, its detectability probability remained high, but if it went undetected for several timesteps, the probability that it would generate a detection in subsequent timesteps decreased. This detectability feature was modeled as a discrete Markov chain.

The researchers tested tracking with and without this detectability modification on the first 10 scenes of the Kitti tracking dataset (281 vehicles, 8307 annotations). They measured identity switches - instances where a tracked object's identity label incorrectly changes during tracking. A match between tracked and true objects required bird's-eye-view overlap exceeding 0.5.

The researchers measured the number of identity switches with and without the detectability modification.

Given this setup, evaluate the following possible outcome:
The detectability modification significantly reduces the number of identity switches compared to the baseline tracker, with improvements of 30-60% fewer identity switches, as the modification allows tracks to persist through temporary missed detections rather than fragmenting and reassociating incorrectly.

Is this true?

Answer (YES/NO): NO